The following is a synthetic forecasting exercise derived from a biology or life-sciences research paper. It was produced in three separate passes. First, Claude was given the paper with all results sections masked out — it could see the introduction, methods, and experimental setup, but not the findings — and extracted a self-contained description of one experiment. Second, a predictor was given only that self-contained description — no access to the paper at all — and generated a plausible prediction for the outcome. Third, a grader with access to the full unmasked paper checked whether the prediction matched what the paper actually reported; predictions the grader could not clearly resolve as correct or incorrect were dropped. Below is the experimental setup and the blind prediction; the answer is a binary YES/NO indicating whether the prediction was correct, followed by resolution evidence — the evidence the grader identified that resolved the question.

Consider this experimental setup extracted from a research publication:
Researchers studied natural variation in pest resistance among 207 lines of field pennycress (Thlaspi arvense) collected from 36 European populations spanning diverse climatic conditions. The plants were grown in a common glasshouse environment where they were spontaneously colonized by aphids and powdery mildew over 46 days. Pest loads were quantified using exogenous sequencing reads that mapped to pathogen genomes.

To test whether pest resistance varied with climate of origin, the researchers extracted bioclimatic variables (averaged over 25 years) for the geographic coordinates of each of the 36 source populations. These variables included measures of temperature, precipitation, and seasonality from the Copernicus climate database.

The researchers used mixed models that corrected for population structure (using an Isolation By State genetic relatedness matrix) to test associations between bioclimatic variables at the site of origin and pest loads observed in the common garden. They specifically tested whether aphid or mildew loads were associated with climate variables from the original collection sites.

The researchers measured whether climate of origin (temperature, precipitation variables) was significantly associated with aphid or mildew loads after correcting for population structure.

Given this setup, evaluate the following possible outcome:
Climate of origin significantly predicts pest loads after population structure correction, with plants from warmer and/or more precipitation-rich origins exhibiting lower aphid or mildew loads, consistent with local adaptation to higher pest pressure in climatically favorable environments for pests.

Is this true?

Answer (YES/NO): YES